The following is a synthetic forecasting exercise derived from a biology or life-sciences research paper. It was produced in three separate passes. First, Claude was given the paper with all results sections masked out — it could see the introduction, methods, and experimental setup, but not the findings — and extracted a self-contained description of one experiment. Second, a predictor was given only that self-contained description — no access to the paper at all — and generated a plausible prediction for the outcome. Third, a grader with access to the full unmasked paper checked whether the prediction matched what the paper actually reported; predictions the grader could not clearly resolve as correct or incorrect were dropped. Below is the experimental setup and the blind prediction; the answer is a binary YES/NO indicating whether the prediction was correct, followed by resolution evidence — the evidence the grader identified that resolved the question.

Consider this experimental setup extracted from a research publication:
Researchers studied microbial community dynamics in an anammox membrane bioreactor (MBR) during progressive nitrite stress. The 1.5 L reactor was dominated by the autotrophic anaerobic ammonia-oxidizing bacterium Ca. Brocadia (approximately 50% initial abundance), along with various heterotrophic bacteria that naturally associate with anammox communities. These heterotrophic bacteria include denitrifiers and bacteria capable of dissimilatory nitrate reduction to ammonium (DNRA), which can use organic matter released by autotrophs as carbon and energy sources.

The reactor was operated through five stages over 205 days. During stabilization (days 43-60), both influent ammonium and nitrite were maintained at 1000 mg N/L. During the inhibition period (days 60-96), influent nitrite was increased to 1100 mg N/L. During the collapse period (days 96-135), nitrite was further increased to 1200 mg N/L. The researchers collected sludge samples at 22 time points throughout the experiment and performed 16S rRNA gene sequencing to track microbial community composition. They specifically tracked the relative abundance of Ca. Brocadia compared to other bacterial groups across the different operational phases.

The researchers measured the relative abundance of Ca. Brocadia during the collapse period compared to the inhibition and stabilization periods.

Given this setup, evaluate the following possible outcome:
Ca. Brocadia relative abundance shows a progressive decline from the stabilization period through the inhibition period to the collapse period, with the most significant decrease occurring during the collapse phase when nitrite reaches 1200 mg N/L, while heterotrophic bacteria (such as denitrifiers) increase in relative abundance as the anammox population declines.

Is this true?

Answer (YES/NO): NO